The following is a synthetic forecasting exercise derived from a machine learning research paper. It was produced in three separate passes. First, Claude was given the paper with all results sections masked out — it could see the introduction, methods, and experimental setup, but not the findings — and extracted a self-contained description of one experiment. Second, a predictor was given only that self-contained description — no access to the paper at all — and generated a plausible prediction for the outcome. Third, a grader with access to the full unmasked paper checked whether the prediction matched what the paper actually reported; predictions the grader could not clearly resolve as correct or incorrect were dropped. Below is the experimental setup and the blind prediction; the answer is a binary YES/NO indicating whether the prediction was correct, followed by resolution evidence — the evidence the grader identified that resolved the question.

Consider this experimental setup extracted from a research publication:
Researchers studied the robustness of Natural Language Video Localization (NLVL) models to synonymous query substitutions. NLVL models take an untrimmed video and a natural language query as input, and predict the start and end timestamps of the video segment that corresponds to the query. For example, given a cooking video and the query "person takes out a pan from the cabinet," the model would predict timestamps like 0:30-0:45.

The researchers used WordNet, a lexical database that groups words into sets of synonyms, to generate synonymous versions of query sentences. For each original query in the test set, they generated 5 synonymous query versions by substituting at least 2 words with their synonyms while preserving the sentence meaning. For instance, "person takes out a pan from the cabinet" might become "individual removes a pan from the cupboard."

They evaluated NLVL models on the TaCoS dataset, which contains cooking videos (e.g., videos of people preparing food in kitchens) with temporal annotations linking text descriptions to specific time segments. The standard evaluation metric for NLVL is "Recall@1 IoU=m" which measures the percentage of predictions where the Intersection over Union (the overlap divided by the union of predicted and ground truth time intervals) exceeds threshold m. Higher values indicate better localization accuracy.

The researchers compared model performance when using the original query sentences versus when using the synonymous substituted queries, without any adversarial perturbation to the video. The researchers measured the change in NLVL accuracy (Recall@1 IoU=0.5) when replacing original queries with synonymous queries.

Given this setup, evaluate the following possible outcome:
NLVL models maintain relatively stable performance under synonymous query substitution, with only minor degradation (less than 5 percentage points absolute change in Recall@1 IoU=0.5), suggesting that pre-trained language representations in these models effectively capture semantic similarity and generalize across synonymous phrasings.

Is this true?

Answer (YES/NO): NO